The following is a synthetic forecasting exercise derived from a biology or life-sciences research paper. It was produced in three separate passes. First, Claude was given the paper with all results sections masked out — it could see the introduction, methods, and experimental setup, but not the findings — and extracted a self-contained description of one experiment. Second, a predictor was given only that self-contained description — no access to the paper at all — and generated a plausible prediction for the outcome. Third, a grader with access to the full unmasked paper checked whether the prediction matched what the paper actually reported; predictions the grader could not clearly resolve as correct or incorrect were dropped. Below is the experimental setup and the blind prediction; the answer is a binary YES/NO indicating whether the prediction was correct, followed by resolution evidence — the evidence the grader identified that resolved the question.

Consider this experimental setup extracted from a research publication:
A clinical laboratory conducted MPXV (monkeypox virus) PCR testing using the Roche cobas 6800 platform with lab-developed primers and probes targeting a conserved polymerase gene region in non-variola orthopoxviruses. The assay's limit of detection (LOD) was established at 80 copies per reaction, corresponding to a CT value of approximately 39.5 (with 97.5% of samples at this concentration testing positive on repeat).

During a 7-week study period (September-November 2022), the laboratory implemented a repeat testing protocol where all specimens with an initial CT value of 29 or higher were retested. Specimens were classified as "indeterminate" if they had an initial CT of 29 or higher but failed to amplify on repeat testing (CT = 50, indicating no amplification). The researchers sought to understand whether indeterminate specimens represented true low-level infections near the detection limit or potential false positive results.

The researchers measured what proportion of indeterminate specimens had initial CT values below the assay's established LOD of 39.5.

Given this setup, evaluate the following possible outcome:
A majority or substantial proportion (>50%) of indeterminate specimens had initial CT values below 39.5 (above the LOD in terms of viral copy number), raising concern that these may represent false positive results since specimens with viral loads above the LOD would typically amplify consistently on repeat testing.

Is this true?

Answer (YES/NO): YES